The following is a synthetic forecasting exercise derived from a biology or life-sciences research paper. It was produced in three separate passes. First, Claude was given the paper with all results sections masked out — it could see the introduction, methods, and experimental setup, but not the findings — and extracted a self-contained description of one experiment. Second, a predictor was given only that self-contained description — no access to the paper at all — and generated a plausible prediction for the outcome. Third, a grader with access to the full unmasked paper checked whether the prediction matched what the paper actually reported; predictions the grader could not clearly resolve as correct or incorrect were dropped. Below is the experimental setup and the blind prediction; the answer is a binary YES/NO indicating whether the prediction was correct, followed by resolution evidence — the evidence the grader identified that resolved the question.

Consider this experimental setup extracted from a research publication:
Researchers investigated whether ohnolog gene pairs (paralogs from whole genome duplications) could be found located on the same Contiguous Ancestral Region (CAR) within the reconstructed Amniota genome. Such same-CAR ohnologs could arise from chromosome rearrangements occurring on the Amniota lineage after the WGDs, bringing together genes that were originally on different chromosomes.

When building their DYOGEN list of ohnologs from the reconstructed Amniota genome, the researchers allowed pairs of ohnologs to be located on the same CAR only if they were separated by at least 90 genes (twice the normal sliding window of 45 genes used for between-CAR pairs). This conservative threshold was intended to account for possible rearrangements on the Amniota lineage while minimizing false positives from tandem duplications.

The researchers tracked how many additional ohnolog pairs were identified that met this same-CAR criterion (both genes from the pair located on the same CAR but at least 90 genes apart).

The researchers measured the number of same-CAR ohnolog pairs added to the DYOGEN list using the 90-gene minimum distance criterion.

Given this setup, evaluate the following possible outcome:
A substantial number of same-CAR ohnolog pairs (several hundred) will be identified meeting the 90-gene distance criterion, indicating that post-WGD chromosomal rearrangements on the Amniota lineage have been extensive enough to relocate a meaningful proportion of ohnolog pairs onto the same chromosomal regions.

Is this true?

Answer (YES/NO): NO